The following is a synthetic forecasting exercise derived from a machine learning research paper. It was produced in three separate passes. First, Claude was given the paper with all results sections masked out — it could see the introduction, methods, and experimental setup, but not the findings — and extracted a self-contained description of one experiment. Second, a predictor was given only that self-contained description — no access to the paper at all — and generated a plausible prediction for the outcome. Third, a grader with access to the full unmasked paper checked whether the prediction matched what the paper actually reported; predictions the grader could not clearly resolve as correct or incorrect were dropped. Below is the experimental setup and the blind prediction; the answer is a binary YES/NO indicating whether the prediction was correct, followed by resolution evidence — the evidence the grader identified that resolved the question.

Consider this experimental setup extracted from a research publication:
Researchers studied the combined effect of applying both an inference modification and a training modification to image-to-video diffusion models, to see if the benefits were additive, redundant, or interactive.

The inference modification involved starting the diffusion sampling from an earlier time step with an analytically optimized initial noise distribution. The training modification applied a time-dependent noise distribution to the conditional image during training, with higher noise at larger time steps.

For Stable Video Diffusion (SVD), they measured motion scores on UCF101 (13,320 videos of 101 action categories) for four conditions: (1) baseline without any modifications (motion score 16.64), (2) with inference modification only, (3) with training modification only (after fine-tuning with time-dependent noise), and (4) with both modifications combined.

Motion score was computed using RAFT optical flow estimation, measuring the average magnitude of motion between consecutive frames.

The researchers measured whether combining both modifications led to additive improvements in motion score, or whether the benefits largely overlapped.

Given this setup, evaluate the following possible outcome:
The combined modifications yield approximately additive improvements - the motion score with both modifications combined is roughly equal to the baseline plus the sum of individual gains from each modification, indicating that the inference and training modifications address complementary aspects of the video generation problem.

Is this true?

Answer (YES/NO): NO